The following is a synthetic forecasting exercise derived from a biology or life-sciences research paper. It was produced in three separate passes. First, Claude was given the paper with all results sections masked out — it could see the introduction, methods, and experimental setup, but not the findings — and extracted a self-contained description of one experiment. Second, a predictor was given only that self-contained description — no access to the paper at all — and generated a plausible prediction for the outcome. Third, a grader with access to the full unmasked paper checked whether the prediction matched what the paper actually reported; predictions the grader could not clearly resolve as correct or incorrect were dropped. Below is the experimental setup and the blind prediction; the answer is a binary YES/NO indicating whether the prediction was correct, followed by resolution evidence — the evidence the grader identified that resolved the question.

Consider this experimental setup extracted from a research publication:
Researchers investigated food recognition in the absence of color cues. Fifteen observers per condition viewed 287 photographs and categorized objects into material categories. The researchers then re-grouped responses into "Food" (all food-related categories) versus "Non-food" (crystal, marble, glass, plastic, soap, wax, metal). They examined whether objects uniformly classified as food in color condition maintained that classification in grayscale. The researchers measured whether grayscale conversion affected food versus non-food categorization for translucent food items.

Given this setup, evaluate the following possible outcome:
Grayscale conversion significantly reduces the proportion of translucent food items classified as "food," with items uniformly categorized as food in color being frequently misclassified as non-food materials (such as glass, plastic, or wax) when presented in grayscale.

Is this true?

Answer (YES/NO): YES